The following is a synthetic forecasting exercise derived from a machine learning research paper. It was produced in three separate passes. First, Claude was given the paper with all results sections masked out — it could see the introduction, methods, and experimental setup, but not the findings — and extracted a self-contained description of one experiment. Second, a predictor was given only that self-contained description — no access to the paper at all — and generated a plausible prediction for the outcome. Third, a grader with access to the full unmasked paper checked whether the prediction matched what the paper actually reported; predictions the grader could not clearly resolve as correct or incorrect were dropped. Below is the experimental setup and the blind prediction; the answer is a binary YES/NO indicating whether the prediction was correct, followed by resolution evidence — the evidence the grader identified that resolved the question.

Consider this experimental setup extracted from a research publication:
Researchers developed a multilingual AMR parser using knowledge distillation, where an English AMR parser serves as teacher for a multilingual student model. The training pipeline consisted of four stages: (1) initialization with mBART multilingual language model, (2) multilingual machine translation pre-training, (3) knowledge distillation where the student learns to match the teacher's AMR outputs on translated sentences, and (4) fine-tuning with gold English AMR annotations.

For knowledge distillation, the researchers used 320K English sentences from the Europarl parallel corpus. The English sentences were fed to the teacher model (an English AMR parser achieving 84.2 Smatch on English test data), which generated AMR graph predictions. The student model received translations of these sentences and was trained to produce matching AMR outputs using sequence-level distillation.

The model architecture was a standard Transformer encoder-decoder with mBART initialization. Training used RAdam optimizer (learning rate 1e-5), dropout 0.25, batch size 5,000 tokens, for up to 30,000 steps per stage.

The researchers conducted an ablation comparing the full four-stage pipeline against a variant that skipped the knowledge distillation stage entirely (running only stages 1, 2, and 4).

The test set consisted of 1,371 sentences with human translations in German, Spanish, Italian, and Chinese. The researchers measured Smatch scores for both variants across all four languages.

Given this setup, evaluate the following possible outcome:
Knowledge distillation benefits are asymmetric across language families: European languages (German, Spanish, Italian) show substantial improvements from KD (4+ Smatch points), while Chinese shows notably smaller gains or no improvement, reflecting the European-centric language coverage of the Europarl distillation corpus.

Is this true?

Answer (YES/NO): NO